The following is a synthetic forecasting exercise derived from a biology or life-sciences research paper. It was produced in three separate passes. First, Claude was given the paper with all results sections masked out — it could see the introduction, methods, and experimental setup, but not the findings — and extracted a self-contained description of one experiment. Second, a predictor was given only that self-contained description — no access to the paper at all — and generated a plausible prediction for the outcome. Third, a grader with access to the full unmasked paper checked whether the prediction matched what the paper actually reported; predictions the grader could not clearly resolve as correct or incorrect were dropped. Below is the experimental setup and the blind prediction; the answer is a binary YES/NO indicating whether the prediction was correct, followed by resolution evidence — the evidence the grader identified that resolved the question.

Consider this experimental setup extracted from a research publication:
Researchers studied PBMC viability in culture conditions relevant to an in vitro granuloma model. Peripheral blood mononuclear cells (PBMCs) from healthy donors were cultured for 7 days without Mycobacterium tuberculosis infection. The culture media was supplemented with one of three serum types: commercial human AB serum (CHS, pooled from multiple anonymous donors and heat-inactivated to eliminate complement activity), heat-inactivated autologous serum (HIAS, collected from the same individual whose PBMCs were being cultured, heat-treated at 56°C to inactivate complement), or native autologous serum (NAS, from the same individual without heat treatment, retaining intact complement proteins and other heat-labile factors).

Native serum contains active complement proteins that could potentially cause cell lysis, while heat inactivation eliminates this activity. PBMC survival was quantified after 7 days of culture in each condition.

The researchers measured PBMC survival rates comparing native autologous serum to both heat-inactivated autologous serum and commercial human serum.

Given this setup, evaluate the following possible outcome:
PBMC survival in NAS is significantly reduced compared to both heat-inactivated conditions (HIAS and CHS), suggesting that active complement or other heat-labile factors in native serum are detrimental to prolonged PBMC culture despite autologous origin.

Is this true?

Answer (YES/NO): NO